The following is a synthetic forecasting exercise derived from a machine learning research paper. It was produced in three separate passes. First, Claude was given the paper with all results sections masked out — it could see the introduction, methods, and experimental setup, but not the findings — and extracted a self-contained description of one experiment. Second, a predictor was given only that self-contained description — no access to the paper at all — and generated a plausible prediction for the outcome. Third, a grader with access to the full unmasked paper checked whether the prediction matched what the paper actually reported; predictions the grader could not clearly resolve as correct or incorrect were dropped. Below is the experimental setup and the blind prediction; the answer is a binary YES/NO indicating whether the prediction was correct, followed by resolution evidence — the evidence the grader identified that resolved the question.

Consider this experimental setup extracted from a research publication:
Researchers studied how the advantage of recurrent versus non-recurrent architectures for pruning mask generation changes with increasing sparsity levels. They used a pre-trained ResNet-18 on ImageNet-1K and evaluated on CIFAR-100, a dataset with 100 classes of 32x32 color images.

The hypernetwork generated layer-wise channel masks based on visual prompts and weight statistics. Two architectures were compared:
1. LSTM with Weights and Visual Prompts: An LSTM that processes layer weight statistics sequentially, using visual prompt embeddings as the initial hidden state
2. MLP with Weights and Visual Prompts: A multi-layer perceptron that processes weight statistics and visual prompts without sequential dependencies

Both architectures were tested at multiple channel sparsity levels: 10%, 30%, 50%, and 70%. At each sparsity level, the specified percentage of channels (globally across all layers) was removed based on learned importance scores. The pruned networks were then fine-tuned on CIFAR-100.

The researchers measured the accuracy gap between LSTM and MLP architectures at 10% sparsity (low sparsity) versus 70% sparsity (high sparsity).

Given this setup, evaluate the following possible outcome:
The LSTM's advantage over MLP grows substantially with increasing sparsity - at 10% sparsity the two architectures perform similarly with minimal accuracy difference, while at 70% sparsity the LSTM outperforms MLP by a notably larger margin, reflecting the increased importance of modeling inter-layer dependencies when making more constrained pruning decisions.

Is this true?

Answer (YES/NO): YES